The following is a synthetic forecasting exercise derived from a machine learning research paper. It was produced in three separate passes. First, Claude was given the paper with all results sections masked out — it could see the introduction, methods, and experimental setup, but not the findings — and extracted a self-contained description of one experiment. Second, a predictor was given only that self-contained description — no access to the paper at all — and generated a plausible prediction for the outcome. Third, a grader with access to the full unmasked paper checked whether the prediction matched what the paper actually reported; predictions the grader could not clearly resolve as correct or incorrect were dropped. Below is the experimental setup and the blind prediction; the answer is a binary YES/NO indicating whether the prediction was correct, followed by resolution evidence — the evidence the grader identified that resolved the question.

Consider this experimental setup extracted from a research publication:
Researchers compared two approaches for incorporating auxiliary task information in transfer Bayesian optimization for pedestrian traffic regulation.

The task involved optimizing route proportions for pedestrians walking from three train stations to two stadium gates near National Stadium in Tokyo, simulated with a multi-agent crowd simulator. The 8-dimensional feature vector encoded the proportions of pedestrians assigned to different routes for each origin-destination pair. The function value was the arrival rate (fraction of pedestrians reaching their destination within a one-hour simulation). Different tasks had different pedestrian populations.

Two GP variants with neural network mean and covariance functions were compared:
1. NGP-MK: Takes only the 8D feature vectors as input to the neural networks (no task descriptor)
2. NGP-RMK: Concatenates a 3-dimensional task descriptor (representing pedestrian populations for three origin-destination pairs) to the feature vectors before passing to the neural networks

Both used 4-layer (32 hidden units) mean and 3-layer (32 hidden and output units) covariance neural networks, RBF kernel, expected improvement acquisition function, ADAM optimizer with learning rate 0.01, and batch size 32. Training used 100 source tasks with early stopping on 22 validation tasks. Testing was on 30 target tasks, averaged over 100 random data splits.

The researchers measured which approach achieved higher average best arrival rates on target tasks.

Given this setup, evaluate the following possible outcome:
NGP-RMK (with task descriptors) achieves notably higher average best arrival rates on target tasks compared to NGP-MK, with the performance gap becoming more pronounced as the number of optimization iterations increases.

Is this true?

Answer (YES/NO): NO